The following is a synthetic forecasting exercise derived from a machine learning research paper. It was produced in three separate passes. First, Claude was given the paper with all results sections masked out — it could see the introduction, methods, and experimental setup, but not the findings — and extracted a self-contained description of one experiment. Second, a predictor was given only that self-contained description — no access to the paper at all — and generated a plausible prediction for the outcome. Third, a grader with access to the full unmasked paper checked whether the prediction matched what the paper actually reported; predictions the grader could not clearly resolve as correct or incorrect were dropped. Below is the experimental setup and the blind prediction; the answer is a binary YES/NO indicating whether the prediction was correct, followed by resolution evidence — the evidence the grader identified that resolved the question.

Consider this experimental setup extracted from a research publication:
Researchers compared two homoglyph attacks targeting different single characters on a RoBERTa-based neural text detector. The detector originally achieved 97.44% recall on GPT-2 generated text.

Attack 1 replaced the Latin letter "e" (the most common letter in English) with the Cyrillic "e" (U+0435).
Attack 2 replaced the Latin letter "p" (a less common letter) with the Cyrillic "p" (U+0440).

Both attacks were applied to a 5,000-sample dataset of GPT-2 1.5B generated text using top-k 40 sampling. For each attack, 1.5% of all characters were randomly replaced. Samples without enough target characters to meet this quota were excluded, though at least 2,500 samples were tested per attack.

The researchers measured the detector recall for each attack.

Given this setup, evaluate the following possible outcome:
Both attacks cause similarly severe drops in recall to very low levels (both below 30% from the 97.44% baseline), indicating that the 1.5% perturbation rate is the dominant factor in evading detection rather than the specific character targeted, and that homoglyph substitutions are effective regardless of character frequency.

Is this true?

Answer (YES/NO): NO